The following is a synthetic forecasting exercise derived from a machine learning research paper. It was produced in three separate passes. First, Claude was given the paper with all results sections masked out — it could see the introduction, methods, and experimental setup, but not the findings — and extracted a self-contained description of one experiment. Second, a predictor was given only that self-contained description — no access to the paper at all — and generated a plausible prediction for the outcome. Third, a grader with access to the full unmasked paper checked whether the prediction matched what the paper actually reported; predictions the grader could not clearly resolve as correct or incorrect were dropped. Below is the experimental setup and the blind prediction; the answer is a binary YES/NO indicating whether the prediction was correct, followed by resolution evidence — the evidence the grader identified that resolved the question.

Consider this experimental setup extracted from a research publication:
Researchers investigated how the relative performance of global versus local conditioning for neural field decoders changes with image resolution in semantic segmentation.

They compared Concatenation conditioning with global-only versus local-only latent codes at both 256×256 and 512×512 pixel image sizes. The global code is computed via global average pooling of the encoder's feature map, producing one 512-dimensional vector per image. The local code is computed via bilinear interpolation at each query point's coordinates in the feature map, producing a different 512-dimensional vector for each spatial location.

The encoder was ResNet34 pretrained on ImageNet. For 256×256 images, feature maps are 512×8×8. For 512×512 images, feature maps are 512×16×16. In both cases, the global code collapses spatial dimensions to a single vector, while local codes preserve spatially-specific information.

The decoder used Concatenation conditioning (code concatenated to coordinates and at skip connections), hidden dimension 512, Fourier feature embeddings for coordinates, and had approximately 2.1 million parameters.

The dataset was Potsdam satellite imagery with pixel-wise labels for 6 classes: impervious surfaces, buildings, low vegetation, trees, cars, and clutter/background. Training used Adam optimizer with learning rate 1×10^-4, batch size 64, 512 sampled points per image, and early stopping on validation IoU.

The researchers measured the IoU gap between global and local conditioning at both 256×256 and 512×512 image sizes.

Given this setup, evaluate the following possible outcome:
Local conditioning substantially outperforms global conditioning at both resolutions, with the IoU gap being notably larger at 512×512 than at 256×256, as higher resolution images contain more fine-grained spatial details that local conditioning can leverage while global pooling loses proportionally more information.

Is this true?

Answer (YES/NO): NO